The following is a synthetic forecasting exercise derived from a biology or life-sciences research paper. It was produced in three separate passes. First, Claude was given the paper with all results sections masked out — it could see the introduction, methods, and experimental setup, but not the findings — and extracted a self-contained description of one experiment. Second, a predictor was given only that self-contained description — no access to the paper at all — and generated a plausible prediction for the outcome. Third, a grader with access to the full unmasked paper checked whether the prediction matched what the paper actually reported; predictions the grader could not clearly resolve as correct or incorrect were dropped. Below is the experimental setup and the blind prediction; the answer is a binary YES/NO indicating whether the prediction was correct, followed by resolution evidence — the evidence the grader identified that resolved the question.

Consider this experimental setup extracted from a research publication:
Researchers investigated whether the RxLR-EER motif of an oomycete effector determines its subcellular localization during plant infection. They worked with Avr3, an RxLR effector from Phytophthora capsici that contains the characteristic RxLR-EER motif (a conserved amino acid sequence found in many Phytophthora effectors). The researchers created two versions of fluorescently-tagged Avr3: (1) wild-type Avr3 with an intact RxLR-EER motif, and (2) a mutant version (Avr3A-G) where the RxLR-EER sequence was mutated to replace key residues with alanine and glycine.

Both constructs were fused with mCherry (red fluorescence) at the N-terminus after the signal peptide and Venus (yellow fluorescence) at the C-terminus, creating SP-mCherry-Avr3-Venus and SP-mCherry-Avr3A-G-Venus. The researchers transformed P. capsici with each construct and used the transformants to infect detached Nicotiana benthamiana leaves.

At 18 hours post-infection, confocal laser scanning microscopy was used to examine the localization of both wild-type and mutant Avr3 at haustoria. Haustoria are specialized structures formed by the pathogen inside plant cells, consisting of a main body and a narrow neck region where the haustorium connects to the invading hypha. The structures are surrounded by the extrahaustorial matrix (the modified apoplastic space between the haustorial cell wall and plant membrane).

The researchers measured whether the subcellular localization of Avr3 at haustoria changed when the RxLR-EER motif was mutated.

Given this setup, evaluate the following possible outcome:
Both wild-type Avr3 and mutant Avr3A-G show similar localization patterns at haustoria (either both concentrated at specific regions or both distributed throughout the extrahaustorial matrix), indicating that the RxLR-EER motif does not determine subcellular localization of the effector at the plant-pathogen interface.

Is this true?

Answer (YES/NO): NO